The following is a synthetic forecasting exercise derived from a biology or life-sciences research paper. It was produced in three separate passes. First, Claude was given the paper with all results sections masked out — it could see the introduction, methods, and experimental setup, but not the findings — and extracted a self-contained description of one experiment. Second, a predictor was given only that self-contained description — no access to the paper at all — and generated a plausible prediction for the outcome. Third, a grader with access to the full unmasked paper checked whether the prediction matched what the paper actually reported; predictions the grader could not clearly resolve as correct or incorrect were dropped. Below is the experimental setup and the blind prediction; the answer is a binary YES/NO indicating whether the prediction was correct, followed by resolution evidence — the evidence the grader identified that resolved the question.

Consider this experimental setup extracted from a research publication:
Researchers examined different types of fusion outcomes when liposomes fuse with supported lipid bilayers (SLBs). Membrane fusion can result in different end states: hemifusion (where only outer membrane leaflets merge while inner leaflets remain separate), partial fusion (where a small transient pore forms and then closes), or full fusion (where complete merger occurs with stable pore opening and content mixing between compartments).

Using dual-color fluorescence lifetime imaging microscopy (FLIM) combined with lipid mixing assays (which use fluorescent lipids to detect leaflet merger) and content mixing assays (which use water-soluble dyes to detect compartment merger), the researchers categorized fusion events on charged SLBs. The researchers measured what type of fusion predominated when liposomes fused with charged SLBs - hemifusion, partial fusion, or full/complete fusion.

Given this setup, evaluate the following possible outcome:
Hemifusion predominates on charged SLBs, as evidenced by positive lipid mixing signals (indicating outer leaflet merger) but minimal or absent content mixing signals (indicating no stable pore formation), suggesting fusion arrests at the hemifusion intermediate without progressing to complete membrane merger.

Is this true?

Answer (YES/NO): NO